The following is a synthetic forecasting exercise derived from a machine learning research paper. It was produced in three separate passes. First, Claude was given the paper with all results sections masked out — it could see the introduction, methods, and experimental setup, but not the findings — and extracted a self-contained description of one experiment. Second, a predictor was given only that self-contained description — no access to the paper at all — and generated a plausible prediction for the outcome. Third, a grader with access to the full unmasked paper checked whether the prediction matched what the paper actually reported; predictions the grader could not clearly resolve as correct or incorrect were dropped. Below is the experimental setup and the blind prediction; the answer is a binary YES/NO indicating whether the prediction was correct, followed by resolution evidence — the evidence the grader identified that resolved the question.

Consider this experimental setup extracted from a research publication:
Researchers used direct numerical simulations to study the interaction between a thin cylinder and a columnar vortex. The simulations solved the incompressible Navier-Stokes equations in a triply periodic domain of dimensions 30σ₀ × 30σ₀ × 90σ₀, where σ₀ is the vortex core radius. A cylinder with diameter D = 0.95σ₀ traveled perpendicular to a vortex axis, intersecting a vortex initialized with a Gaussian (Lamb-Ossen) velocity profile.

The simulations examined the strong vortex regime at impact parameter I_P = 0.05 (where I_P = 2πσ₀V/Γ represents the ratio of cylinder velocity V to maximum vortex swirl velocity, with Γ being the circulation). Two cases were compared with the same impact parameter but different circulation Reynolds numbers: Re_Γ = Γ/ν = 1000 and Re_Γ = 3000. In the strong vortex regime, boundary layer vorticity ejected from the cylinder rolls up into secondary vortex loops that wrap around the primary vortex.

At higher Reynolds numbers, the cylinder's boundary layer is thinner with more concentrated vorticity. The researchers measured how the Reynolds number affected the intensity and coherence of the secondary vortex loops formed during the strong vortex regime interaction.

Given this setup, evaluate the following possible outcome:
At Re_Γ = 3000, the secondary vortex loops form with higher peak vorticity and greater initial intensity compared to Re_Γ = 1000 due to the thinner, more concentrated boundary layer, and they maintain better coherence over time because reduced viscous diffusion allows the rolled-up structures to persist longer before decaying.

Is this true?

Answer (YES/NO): NO